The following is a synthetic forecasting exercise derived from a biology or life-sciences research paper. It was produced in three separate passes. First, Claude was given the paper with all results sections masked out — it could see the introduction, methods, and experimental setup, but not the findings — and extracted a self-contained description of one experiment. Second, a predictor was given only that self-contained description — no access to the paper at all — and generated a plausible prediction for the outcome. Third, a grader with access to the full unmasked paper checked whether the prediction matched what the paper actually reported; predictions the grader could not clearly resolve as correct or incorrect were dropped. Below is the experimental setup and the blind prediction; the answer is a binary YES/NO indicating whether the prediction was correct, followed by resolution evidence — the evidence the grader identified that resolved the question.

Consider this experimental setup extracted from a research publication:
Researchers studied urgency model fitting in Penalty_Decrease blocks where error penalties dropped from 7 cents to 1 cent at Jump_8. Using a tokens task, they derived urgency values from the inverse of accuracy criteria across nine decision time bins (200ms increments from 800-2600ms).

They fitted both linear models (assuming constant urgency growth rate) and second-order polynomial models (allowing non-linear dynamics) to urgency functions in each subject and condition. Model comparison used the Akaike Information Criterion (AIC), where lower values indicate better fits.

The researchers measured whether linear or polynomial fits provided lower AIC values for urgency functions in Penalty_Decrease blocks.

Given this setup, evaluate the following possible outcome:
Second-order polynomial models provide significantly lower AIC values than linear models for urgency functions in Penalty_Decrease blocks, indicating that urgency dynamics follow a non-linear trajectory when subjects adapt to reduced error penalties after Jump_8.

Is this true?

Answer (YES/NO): NO